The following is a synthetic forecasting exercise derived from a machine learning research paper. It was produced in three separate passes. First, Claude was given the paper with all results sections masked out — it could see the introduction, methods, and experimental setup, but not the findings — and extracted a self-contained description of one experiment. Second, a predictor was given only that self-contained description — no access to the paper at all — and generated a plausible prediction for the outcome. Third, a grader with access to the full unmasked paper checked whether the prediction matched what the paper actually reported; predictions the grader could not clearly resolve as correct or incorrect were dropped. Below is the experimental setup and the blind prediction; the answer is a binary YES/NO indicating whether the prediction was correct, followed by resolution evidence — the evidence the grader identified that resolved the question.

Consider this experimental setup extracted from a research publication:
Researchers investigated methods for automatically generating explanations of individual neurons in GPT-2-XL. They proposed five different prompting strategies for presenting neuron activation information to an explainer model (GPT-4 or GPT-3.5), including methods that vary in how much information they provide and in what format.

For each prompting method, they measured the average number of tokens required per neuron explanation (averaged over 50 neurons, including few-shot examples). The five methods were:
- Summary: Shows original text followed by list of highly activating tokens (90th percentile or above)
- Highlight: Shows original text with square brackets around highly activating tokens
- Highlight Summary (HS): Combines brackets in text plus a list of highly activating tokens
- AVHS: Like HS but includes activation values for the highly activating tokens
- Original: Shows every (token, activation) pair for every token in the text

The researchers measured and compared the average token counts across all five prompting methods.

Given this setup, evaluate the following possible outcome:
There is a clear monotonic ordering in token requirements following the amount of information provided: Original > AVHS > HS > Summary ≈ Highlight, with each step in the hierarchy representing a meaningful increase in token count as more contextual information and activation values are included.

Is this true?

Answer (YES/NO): NO